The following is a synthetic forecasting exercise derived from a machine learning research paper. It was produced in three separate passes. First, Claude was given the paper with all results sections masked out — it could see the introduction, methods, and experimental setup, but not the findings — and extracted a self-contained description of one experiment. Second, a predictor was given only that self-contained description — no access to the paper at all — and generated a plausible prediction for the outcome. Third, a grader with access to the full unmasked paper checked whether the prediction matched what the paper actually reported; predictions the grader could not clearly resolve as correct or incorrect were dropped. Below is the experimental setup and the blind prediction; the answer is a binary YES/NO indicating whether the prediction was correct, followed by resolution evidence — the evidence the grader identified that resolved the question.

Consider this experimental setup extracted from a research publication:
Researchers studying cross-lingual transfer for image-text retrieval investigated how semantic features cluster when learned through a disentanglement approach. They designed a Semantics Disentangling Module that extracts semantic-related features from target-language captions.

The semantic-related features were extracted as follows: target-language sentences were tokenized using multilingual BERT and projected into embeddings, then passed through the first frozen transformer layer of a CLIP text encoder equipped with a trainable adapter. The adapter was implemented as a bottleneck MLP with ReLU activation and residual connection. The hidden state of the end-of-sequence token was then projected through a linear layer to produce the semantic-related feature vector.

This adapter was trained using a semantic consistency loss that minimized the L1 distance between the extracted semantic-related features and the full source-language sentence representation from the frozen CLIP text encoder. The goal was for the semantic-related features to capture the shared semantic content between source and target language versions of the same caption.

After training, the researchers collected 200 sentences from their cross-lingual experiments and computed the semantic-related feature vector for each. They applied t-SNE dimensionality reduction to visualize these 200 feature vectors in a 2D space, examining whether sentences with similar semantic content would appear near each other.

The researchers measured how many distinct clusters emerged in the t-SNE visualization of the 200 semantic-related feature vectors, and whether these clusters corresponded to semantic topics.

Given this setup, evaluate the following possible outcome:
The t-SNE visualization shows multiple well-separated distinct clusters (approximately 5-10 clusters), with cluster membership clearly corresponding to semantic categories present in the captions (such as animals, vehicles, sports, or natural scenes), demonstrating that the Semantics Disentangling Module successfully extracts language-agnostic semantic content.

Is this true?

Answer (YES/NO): YES